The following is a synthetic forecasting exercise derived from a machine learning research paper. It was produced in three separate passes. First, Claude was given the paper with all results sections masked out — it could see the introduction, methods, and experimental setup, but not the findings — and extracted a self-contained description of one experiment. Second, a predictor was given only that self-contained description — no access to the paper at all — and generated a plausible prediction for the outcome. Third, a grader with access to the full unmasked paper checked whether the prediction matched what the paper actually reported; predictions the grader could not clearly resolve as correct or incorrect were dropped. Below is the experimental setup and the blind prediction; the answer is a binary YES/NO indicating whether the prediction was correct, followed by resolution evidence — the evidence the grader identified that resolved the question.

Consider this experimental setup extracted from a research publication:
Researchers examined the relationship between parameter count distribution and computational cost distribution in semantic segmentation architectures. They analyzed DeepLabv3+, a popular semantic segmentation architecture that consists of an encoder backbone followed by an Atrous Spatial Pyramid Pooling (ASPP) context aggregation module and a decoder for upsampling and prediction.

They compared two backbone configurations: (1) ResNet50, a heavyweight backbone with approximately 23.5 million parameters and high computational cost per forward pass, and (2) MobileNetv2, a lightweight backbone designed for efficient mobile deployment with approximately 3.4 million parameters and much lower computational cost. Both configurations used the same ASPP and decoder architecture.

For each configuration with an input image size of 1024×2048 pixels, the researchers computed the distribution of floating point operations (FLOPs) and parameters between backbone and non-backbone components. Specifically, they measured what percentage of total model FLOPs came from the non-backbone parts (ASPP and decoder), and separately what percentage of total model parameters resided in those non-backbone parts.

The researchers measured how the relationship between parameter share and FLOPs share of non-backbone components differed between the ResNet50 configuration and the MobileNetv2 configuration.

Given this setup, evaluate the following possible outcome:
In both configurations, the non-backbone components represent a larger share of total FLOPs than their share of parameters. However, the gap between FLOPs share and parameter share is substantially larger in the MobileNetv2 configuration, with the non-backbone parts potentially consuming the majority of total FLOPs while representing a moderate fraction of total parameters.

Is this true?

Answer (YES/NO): NO